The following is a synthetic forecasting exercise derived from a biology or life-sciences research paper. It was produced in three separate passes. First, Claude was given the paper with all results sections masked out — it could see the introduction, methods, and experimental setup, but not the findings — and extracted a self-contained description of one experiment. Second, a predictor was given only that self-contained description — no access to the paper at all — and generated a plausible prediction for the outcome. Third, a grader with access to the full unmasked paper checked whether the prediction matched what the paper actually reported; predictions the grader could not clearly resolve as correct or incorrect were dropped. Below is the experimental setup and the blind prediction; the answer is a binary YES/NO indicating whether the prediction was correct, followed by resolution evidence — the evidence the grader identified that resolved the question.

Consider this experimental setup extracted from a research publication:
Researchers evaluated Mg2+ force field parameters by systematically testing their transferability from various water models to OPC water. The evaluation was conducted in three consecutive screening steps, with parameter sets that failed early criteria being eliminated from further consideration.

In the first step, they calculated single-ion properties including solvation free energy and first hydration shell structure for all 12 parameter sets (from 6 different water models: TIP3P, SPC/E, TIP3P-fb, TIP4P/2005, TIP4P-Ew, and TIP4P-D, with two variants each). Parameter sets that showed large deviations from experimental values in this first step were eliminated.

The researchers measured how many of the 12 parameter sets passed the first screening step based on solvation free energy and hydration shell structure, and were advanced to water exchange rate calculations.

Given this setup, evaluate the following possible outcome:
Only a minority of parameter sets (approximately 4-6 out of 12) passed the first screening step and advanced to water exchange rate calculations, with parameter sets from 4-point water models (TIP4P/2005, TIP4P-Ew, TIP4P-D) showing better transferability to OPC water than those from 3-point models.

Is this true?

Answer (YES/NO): NO